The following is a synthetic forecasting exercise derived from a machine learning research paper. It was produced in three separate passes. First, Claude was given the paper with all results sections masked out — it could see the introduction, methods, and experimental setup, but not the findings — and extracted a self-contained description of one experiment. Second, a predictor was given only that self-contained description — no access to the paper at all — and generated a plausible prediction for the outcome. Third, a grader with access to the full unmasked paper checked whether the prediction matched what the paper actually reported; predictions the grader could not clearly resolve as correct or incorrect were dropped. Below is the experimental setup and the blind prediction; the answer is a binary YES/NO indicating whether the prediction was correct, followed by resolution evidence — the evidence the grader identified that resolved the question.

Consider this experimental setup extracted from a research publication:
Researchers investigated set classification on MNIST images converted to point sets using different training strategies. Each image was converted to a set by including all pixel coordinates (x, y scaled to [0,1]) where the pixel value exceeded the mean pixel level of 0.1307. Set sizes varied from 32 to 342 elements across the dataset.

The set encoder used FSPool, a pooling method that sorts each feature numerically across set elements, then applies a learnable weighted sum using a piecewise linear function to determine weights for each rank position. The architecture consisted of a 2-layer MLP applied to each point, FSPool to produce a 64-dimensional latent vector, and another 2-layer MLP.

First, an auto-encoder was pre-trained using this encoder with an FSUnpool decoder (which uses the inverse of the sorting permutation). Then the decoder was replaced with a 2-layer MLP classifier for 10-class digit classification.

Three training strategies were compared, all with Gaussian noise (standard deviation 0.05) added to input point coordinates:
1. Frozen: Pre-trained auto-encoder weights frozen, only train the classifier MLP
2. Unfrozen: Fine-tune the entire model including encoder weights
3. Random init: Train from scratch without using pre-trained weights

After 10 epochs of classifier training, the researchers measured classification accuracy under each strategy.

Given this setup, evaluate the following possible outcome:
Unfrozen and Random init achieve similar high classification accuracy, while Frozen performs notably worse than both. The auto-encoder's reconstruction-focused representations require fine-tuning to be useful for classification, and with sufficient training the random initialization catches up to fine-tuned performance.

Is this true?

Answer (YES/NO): YES